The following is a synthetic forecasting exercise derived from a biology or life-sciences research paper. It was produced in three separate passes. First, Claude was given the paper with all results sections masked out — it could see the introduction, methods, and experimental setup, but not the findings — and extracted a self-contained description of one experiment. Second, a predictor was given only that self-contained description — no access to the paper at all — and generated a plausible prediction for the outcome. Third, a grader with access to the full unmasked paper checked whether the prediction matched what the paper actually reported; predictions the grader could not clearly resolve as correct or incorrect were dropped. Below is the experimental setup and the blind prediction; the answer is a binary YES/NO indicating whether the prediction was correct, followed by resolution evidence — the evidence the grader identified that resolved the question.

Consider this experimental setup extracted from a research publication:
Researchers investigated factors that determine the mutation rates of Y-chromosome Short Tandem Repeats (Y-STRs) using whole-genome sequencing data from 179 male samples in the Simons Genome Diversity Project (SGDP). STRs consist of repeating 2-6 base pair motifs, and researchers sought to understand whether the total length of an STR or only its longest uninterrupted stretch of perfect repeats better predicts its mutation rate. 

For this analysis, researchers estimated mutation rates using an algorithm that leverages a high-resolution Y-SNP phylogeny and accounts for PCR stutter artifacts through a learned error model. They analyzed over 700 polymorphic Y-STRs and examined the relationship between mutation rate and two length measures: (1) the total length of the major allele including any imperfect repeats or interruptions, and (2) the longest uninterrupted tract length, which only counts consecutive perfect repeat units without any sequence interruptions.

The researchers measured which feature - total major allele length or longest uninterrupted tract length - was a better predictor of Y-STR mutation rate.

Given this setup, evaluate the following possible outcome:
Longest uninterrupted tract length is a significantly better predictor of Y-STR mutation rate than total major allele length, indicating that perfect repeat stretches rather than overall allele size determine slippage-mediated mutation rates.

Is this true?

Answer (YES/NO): YES